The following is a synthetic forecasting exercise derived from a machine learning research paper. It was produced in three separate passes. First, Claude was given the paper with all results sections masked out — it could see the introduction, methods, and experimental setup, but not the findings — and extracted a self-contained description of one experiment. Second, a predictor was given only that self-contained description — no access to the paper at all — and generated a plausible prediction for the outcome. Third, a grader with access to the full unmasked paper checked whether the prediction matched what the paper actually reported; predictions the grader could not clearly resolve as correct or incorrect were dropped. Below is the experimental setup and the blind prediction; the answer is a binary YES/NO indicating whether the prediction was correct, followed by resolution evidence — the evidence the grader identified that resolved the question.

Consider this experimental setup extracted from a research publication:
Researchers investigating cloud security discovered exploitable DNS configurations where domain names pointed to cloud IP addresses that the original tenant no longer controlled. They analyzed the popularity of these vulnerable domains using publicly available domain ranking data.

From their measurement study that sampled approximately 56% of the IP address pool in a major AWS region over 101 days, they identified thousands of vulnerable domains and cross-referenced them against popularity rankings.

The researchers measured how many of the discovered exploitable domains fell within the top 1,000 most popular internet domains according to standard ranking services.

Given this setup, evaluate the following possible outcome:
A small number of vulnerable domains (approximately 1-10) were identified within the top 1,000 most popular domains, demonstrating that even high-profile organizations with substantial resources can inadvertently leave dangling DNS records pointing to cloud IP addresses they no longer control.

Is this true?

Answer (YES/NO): NO